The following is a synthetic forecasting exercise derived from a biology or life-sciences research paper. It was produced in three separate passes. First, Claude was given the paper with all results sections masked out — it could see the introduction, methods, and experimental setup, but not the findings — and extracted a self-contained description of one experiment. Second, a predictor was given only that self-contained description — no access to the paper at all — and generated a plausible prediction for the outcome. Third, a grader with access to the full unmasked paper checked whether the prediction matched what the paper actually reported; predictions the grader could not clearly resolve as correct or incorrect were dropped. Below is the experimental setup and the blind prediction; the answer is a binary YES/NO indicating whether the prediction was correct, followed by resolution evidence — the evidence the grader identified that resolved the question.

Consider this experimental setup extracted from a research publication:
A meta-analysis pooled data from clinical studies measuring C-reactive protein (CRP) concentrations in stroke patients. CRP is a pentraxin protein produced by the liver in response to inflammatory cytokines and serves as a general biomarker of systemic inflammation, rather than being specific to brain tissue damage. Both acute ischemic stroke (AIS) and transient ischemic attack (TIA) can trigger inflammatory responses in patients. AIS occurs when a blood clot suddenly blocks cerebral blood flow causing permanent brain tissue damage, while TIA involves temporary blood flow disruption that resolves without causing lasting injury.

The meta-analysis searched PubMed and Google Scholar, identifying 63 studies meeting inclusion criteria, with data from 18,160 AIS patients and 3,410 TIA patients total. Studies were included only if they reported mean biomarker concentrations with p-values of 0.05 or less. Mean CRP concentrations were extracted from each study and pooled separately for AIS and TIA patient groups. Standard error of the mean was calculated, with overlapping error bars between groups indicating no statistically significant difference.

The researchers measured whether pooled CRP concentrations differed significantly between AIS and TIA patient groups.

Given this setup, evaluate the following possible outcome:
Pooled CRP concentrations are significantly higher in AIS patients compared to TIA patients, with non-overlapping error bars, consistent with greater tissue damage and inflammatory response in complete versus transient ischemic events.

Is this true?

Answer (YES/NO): NO